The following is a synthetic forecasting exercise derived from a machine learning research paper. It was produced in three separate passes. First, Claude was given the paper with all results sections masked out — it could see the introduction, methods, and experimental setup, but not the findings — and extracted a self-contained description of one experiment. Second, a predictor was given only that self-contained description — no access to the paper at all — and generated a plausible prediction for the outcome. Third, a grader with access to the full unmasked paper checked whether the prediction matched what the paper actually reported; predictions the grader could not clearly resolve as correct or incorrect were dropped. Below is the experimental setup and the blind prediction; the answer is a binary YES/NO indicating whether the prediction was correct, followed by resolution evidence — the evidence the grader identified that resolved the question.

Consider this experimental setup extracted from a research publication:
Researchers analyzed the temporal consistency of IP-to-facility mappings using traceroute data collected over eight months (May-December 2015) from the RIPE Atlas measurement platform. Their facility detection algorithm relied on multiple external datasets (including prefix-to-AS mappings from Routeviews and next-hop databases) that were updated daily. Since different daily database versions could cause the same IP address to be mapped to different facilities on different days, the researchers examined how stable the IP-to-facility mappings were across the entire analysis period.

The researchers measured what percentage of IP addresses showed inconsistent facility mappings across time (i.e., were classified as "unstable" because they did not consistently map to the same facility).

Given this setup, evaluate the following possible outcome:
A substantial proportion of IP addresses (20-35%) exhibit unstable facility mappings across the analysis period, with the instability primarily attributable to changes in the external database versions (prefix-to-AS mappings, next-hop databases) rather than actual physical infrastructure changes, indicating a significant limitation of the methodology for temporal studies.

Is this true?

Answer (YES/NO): NO